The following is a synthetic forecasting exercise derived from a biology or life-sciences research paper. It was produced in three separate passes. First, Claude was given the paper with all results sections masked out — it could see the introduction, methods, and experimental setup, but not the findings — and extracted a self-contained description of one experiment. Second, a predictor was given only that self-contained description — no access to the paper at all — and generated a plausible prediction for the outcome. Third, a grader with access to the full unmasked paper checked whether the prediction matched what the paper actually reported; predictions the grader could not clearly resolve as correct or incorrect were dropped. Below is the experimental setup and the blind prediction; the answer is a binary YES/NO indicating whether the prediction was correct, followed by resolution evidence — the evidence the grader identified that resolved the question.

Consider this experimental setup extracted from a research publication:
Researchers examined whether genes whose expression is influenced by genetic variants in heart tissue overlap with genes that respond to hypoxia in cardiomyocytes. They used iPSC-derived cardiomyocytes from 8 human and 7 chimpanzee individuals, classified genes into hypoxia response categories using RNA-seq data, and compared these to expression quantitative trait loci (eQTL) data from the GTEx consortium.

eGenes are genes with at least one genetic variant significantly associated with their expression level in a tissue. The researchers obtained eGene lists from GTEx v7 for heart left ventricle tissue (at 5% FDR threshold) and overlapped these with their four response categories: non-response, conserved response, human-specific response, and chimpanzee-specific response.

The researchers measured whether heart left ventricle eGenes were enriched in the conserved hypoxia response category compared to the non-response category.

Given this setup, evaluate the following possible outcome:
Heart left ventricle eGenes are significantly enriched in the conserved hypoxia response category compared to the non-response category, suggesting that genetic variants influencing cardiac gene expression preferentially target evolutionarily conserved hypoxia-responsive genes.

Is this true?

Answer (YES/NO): NO